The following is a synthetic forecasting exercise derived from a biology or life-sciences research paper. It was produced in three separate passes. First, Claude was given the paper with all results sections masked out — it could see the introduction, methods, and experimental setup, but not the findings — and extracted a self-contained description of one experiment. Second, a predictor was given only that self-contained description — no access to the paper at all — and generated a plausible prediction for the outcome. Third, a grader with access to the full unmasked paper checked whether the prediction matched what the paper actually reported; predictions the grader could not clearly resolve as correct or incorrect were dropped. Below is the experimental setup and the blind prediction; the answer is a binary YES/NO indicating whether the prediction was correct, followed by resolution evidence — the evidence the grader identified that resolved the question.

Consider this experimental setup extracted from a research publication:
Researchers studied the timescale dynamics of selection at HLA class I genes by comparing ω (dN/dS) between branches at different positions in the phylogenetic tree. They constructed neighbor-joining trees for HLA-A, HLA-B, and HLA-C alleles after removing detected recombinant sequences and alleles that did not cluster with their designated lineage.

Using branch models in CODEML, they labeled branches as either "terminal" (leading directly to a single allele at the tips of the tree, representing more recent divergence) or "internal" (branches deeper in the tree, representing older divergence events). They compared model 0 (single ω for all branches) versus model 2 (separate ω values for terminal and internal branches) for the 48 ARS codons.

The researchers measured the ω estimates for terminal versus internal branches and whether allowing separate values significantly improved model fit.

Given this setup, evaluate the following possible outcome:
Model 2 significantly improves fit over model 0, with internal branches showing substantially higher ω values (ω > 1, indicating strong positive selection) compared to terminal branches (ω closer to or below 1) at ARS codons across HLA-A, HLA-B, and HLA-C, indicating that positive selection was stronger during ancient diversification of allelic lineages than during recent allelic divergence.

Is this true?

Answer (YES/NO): NO